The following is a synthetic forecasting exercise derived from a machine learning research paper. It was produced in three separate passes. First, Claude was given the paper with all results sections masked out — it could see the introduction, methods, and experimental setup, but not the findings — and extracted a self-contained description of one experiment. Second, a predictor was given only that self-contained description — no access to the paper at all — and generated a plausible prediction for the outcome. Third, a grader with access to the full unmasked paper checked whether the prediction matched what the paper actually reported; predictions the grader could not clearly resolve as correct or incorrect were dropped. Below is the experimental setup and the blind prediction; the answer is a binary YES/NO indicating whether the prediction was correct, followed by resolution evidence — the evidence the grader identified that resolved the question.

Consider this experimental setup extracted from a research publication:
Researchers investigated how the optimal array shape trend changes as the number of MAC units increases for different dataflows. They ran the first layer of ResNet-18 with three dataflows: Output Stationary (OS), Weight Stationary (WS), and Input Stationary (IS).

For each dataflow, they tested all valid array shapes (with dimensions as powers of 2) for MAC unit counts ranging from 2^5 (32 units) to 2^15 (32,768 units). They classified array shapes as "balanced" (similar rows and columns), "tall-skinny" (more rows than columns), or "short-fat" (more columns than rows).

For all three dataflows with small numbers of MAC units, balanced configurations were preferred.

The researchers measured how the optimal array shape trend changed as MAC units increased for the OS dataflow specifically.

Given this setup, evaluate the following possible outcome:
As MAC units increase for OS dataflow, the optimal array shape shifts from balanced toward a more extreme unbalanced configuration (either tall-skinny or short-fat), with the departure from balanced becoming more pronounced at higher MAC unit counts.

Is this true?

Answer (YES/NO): YES